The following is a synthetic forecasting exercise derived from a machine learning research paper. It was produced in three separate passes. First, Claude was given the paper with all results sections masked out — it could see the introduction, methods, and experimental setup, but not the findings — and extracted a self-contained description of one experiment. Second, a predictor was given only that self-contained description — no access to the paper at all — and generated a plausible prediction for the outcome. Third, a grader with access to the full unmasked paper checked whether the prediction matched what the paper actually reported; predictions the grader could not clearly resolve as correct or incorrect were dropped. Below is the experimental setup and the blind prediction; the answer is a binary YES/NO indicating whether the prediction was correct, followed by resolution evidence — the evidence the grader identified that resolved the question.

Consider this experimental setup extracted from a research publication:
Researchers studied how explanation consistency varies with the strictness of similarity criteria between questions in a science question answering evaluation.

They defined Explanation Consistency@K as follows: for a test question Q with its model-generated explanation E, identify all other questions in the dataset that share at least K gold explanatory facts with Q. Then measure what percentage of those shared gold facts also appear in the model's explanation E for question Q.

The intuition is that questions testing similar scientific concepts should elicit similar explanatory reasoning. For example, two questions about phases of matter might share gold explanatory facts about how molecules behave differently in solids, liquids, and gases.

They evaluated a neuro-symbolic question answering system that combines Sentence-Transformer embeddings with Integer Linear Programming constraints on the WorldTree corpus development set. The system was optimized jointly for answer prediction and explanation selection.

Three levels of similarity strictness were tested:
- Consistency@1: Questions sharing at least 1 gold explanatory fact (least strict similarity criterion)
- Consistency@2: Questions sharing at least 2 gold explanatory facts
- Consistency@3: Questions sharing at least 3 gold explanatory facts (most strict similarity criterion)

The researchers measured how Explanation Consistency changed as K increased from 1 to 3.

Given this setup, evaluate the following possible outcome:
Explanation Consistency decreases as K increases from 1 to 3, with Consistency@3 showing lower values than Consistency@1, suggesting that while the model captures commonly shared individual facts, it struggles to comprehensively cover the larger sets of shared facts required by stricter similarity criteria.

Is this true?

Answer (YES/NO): NO